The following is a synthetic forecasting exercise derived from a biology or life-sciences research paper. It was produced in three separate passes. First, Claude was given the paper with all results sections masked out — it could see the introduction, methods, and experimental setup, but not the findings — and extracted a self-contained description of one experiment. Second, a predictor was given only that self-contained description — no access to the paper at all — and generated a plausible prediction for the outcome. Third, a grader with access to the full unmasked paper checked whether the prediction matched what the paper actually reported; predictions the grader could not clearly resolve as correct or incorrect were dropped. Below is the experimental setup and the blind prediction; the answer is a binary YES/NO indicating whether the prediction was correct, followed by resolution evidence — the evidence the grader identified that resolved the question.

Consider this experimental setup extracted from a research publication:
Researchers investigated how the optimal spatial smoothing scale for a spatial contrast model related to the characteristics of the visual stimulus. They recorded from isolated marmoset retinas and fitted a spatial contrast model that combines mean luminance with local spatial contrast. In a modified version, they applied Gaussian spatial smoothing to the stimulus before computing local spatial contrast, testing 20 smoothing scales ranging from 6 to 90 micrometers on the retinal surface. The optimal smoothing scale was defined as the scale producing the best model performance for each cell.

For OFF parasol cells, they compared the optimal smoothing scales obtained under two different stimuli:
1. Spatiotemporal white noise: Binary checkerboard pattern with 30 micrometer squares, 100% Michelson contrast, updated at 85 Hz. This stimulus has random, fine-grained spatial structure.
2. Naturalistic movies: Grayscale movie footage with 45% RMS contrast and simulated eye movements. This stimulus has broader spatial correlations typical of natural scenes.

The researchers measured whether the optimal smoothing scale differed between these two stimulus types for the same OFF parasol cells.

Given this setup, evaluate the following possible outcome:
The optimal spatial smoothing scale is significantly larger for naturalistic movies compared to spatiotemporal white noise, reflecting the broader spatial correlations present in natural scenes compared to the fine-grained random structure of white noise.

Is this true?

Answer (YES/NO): NO